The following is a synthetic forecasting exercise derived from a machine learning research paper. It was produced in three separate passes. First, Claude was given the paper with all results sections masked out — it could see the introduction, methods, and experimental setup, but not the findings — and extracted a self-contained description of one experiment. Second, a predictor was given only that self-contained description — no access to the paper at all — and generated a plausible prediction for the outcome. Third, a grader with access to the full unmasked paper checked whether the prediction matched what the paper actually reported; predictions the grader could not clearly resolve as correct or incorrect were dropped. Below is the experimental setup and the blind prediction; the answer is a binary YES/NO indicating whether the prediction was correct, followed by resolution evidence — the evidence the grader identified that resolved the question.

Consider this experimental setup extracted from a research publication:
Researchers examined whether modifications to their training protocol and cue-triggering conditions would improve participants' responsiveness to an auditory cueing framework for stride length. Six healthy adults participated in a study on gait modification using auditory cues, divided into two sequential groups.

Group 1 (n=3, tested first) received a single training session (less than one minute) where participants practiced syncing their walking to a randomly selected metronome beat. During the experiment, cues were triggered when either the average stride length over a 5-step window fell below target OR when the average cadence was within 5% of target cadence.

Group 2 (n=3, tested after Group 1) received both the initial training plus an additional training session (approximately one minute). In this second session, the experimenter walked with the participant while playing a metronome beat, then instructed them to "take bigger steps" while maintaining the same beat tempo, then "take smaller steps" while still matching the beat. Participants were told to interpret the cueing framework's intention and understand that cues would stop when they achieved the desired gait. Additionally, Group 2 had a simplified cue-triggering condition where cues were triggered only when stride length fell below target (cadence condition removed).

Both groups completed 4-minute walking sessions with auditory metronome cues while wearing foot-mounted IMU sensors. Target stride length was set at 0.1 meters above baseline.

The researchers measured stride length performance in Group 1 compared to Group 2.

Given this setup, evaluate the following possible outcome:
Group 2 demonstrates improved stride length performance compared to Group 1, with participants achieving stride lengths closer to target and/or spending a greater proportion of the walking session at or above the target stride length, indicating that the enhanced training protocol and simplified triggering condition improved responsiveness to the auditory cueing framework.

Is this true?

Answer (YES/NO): YES